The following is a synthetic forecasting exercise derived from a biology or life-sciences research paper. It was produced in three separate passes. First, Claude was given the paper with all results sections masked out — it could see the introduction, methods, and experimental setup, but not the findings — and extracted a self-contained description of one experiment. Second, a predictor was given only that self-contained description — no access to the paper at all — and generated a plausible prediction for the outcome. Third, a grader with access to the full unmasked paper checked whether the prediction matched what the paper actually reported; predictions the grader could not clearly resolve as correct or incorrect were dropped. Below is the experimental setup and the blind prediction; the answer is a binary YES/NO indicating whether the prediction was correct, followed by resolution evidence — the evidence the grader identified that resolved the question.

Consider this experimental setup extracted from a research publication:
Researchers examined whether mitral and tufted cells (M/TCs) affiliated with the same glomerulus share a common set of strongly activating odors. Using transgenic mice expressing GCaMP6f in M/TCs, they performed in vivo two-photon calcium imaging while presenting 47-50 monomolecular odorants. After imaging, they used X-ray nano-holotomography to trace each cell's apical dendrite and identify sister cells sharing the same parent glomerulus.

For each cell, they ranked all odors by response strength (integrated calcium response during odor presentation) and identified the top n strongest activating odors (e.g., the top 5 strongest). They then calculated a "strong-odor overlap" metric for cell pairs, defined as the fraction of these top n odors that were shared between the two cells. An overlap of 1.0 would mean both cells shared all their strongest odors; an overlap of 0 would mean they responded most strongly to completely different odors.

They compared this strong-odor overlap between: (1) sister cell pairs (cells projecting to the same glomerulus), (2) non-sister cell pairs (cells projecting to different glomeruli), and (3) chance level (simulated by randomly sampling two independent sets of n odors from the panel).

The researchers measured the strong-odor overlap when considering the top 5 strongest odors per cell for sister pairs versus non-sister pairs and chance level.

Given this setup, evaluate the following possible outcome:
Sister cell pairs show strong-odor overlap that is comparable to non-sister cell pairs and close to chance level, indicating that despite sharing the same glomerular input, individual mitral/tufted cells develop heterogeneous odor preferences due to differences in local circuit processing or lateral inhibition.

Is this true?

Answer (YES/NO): NO